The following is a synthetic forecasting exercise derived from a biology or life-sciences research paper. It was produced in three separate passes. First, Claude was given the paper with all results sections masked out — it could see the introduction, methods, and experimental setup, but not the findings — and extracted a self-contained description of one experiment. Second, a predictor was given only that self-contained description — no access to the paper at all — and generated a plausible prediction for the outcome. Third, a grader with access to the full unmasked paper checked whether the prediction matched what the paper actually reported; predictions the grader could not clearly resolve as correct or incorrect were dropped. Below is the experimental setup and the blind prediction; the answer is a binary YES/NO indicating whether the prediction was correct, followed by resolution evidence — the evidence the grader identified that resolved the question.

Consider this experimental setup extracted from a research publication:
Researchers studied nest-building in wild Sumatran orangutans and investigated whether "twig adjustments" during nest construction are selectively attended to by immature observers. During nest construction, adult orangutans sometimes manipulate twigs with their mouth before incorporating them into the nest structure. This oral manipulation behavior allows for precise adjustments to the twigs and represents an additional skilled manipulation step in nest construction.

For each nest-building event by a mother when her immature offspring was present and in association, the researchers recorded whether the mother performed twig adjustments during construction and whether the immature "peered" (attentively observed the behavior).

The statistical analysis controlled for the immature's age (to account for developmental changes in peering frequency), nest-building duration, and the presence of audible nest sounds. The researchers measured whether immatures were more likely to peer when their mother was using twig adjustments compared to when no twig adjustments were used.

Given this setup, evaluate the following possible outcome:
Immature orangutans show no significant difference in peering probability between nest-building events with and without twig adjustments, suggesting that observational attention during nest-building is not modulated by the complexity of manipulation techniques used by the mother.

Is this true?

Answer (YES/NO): NO